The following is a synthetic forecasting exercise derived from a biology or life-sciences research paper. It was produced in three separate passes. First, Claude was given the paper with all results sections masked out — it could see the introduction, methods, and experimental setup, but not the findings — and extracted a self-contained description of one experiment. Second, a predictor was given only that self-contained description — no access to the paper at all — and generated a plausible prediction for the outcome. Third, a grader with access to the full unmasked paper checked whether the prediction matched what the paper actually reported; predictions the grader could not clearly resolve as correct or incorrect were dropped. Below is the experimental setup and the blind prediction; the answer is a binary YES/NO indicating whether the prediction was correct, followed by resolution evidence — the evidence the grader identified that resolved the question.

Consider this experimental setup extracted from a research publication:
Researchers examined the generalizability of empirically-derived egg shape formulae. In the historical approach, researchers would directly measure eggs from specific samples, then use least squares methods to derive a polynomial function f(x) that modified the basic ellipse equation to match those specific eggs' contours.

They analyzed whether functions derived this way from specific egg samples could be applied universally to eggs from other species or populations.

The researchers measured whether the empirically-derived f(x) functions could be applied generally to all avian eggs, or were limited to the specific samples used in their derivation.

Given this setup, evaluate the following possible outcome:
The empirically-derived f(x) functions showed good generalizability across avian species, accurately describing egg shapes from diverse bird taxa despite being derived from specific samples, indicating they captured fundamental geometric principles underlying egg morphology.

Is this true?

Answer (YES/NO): NO